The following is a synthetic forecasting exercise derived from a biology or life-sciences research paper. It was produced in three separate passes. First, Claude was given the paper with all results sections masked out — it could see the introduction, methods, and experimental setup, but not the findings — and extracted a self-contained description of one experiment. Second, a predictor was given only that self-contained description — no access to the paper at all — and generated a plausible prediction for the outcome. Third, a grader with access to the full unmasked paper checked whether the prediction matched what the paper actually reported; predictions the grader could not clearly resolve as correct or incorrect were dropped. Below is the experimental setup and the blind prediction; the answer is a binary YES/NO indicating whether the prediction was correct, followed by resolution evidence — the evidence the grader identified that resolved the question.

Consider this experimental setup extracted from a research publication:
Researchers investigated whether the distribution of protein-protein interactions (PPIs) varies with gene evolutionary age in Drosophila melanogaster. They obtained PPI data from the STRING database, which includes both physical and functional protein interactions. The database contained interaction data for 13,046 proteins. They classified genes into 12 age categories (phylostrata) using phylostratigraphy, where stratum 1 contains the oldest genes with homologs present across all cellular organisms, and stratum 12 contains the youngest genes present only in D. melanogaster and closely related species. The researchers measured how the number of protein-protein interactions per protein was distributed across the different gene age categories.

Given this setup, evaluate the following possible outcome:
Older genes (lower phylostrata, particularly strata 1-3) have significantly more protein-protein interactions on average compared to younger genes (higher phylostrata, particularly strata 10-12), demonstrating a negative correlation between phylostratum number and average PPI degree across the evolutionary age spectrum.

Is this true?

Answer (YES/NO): NO